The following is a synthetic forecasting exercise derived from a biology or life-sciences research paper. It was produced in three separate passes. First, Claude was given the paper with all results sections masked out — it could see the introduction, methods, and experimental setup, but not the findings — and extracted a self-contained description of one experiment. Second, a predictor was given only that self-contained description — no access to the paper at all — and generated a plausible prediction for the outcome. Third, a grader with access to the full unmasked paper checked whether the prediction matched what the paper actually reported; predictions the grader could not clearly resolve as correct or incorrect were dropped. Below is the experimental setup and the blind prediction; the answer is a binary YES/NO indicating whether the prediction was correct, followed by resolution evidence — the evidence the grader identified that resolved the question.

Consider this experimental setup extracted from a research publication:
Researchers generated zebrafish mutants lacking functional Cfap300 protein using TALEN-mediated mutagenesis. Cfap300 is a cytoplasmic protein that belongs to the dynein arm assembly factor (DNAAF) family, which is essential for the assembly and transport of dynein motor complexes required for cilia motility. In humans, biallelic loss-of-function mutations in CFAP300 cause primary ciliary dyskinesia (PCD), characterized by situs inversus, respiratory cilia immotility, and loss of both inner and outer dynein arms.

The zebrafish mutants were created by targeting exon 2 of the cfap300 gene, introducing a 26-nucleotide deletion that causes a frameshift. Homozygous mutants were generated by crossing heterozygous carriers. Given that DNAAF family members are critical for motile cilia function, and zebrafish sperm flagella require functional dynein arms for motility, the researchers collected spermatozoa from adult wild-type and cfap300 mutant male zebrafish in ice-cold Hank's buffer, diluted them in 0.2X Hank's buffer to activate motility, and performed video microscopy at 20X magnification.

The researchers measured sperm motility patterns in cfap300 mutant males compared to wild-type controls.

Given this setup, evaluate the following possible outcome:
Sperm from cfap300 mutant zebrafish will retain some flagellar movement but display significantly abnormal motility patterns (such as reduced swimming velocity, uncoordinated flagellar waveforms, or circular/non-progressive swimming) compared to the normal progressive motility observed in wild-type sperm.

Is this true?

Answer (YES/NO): NO